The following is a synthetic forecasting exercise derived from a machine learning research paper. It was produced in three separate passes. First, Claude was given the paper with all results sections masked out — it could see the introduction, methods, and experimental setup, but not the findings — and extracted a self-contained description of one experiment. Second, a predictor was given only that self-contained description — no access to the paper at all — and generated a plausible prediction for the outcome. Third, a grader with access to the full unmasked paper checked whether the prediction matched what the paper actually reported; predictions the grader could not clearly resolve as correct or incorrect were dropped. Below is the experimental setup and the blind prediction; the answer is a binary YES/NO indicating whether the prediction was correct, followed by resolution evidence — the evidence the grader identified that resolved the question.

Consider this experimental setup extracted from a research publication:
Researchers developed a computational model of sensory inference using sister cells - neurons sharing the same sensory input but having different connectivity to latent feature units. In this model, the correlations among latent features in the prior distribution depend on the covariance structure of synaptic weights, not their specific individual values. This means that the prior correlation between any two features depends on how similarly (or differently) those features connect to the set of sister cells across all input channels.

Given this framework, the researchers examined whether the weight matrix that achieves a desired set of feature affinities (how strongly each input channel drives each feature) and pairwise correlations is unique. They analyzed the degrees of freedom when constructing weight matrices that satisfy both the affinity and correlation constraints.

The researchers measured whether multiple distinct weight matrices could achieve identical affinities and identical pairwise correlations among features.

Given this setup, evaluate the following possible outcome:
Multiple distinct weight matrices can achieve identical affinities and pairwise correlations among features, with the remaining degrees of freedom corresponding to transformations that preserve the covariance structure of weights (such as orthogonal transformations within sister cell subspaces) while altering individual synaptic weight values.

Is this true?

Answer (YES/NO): YES